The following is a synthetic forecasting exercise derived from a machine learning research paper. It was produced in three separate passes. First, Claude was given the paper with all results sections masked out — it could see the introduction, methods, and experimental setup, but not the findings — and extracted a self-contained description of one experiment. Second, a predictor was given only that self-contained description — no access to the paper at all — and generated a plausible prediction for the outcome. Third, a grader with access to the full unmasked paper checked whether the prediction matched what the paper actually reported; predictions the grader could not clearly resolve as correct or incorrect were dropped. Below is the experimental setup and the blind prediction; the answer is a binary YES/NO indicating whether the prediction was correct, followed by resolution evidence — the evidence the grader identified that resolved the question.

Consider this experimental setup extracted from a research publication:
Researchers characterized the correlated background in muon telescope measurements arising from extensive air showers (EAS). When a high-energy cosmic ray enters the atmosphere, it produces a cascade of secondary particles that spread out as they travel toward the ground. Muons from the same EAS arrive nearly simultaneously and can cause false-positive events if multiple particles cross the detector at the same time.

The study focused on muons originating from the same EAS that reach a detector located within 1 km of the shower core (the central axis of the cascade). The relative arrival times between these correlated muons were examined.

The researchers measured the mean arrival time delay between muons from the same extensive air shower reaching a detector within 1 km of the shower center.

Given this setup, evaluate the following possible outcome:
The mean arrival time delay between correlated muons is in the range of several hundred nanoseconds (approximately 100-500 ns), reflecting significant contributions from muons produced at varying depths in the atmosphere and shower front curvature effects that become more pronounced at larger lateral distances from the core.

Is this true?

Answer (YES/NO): NO